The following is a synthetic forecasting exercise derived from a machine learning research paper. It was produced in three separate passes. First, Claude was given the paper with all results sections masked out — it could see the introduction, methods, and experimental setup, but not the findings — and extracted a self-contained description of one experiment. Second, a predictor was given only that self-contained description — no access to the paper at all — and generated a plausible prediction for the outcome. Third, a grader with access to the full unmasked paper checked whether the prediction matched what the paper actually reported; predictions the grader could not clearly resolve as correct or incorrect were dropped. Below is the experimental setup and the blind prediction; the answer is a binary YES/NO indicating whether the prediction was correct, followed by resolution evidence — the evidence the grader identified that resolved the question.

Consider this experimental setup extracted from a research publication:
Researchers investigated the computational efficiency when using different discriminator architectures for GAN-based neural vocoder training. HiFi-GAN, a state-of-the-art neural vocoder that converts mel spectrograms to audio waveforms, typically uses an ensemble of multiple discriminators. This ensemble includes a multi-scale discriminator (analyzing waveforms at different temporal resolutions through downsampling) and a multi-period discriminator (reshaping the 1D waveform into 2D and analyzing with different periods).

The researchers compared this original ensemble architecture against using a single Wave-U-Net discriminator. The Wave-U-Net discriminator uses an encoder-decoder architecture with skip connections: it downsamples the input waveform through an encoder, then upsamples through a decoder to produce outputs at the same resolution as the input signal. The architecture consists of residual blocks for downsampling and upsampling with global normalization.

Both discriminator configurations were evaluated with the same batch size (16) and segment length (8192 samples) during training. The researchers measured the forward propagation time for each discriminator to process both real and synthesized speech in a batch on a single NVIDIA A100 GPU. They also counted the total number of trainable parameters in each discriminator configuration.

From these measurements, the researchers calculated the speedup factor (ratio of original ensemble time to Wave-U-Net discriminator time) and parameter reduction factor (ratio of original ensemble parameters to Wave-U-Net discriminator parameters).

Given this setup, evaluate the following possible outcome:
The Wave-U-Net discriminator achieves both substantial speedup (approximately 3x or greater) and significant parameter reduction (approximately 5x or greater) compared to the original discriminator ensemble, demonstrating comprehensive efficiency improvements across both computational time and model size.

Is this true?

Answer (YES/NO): NO